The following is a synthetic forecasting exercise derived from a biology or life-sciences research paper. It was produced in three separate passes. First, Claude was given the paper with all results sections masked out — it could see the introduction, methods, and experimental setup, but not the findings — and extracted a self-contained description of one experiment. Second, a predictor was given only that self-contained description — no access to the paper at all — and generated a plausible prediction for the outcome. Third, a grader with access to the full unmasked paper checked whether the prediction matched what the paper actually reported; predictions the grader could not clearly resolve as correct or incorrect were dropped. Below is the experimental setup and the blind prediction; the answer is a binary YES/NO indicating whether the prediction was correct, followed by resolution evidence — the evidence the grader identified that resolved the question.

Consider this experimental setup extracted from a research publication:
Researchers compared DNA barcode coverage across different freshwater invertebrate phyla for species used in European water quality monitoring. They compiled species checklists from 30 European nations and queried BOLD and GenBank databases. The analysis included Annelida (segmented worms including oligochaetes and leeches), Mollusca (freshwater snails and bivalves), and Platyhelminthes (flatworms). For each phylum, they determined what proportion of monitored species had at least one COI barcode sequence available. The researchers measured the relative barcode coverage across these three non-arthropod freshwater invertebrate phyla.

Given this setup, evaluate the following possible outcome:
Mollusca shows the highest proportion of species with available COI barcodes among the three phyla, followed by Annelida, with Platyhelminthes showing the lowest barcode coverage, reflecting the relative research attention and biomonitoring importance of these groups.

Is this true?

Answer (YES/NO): YES